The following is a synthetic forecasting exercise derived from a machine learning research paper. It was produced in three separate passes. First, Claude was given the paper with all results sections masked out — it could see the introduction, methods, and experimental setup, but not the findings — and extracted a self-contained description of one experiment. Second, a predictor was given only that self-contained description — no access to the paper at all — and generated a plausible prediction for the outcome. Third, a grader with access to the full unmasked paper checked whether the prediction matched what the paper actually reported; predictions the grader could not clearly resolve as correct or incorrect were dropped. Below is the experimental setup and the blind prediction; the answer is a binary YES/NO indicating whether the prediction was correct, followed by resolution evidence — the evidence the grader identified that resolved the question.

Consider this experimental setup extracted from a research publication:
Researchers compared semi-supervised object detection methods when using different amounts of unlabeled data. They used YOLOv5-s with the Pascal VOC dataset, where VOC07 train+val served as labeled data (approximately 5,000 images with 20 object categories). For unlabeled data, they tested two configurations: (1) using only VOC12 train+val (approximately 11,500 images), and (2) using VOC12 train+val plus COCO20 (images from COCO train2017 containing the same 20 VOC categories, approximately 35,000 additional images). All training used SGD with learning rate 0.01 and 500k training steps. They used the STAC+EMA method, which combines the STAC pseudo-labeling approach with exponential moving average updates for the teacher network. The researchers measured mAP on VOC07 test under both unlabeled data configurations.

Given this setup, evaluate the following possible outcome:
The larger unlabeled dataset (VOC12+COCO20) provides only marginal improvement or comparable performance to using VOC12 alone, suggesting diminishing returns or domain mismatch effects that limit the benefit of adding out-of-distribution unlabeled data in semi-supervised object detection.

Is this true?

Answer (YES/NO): YES